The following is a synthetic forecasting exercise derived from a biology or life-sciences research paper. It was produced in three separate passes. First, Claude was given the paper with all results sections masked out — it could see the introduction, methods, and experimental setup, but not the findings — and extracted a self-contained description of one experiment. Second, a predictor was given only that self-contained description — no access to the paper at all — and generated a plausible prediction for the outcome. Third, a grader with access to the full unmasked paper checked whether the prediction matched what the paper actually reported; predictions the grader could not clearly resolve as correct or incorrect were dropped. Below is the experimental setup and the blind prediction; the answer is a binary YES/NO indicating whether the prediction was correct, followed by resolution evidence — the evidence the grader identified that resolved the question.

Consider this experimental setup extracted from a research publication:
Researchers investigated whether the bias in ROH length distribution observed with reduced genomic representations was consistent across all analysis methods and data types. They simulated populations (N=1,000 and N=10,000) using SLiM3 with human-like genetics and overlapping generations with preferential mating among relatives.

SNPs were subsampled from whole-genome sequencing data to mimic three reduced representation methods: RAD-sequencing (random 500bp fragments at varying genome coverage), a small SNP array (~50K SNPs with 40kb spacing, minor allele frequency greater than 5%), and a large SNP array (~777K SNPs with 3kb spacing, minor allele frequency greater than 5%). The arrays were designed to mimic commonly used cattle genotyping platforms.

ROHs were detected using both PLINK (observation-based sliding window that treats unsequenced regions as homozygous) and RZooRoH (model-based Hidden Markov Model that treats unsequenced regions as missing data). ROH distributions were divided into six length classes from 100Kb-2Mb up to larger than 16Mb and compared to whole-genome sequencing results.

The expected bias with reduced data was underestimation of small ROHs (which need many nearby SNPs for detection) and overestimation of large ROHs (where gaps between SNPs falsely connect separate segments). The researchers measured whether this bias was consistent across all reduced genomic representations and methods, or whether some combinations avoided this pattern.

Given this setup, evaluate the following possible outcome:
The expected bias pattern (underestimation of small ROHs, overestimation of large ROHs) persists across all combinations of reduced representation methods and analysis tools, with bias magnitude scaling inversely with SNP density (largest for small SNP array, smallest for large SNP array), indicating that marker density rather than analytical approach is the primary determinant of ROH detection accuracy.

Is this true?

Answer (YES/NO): NO